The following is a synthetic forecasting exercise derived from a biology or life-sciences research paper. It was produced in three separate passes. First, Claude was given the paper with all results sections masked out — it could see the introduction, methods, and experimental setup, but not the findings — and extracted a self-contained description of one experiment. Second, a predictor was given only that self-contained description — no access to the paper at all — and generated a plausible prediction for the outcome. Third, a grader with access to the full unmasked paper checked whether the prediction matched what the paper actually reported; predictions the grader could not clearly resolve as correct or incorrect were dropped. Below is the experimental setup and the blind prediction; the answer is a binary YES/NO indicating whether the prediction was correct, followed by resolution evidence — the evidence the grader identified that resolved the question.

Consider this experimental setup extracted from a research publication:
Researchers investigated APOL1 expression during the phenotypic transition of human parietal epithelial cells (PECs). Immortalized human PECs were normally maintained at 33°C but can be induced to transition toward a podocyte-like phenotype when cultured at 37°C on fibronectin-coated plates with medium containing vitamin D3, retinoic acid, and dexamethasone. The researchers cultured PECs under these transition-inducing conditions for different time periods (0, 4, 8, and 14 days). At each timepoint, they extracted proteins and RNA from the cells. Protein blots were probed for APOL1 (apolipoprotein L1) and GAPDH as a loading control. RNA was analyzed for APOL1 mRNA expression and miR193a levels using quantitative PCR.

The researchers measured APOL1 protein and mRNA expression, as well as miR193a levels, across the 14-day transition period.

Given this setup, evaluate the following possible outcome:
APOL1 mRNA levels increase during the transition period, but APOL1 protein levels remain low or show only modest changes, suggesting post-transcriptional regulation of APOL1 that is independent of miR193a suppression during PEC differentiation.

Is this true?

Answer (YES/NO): NO